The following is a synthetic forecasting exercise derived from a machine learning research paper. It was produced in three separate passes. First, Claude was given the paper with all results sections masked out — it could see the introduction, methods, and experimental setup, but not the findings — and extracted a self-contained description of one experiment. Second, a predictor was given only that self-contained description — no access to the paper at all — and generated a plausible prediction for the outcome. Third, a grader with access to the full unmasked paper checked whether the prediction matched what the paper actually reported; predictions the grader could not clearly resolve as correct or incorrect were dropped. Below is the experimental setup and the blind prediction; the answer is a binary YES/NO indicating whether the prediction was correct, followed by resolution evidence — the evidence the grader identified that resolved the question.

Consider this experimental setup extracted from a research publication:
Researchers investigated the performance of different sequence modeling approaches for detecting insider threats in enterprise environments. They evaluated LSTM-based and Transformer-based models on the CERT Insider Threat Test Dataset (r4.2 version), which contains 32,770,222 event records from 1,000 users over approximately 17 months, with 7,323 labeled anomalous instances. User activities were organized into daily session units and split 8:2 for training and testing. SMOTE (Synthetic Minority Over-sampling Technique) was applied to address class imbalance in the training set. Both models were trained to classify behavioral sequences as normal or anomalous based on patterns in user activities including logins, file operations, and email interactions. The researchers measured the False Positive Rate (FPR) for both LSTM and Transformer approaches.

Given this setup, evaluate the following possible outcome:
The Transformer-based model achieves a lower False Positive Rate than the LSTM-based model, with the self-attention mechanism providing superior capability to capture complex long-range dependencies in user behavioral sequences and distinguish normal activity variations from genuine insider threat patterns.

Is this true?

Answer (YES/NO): NO